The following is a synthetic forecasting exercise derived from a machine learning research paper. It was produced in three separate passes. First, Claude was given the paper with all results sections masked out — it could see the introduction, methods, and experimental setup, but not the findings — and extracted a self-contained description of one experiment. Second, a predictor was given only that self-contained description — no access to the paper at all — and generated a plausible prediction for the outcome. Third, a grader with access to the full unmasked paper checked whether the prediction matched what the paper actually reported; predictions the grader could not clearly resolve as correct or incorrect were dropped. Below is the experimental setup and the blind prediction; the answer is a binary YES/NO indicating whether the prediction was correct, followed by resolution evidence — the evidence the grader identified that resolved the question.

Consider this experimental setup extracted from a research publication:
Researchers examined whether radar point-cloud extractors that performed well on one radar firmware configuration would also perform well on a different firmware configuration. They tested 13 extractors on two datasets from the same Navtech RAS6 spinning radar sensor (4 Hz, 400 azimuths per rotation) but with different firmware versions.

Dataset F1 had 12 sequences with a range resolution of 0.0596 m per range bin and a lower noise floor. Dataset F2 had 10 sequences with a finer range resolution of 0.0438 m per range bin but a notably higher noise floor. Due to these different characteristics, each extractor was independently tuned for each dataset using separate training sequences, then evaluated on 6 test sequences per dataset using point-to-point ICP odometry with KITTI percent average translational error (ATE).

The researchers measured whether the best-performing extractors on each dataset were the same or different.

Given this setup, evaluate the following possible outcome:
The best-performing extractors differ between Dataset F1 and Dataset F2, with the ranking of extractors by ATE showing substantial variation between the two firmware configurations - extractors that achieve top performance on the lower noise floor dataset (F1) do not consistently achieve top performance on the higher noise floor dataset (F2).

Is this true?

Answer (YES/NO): YES